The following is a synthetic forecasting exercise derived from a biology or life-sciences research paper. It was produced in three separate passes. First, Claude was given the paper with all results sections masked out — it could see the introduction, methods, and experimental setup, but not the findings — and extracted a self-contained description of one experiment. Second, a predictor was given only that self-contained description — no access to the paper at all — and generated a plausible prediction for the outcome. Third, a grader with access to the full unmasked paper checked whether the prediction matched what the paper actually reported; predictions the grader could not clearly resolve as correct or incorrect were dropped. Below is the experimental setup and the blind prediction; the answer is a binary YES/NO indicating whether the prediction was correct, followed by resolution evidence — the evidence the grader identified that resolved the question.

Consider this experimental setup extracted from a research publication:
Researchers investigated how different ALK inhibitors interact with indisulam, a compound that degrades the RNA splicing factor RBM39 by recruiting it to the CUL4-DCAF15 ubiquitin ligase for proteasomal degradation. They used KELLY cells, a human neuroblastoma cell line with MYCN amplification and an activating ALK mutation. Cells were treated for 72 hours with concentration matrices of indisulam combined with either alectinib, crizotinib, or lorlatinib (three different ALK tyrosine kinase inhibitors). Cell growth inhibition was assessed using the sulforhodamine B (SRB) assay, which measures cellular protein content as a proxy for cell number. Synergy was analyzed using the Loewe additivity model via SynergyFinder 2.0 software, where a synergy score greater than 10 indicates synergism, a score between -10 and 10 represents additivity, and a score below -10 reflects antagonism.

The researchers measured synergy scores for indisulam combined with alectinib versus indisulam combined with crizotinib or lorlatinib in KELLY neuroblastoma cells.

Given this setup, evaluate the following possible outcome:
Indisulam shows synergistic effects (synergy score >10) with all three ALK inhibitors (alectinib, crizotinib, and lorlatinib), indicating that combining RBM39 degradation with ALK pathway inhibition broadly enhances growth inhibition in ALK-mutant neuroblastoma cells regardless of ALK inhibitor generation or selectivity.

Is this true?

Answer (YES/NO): NO